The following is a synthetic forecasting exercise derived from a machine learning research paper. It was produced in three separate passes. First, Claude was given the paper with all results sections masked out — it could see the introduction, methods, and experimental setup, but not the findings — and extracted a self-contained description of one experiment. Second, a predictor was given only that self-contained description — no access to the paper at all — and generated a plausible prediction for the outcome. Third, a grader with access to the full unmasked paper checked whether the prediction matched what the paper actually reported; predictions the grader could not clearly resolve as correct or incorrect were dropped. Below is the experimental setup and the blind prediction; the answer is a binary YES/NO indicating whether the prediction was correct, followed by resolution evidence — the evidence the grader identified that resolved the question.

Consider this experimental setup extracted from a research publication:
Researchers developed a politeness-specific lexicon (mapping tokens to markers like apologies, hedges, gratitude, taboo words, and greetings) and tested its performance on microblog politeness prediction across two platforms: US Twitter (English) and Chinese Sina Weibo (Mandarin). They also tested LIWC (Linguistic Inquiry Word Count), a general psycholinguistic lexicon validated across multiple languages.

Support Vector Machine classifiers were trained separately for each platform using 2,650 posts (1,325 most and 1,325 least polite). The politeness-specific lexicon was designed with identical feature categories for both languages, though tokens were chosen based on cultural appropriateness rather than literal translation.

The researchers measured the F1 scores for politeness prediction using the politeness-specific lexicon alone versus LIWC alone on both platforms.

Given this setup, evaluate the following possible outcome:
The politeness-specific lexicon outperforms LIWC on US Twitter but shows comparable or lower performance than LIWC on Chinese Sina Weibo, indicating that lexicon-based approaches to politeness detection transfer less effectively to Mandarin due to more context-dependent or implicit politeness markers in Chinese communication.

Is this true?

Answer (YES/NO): NO